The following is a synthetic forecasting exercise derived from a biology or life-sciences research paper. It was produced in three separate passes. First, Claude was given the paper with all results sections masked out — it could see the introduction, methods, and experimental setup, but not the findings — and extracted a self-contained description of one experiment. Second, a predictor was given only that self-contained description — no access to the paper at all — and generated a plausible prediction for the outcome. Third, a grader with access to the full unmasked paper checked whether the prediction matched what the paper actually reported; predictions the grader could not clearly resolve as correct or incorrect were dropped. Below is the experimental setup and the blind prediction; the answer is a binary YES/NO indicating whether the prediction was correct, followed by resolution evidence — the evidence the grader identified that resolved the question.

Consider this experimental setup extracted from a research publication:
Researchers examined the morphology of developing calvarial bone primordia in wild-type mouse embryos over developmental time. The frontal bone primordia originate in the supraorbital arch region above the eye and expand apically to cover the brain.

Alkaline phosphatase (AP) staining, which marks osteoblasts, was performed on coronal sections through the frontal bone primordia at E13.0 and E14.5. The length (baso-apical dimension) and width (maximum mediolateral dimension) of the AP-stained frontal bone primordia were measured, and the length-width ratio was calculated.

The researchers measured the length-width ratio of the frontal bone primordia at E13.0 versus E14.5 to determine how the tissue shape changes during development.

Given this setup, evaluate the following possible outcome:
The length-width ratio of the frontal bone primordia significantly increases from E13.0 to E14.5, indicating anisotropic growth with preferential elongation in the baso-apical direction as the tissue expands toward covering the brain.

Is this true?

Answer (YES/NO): YES